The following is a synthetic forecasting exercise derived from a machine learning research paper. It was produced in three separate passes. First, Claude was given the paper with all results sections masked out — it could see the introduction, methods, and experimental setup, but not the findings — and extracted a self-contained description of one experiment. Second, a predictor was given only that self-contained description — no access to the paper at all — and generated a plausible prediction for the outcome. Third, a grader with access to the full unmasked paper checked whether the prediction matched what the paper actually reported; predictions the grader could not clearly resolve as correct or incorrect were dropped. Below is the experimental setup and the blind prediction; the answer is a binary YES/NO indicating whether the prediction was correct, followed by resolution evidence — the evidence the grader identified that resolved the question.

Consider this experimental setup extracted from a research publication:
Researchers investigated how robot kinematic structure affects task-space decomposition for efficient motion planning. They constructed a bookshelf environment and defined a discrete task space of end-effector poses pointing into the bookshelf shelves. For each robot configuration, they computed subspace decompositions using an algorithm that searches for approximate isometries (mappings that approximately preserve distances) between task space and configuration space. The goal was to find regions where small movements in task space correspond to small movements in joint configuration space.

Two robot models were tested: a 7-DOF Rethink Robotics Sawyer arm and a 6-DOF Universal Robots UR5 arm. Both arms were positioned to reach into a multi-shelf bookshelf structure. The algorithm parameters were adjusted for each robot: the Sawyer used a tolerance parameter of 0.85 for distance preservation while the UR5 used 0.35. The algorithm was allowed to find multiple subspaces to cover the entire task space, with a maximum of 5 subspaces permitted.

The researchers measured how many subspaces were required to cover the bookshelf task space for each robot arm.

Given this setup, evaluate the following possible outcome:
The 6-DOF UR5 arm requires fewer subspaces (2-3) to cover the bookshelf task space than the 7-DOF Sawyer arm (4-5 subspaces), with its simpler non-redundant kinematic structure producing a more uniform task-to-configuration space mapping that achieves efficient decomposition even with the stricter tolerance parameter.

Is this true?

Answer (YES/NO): NO